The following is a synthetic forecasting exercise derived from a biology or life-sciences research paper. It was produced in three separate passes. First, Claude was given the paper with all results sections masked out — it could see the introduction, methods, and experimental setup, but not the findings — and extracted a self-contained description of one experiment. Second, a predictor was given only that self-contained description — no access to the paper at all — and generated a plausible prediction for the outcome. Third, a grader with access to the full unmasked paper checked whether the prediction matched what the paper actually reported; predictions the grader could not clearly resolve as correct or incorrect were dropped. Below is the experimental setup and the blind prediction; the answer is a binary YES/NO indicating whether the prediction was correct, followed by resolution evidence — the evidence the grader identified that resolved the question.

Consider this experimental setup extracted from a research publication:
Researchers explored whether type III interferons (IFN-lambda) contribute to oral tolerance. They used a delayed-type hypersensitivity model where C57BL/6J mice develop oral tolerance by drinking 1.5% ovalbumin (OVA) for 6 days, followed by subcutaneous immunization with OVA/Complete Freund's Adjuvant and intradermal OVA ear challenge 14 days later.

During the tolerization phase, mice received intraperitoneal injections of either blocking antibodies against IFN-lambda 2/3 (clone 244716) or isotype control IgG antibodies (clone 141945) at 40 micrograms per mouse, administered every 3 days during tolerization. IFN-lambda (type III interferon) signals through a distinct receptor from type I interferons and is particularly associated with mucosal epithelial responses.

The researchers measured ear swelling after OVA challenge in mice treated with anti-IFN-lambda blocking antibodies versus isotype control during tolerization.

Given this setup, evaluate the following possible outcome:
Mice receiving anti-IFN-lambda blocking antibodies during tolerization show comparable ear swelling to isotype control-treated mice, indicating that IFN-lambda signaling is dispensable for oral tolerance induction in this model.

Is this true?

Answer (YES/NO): YES